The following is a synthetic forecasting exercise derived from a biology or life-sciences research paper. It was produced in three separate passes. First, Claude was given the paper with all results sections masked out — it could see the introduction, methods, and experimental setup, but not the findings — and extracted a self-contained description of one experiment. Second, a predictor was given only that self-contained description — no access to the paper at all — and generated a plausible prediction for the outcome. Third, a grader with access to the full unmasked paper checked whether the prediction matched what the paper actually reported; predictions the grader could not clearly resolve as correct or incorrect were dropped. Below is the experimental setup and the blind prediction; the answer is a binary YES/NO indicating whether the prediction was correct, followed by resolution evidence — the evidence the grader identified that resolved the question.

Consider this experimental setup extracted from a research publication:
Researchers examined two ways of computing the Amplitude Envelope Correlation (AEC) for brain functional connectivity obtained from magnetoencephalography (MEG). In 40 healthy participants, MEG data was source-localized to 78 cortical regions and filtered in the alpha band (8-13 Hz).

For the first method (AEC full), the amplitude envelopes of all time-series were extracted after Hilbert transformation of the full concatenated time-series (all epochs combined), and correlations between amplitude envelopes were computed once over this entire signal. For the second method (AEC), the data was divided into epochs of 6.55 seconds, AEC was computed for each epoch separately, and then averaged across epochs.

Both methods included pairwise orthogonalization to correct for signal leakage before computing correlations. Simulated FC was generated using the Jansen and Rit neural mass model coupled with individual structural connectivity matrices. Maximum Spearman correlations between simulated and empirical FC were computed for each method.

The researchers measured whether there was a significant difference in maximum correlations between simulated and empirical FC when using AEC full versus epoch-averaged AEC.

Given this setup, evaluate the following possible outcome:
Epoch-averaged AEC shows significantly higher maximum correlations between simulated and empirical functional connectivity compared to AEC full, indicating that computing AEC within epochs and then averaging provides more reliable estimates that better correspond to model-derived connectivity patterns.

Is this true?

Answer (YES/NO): NO